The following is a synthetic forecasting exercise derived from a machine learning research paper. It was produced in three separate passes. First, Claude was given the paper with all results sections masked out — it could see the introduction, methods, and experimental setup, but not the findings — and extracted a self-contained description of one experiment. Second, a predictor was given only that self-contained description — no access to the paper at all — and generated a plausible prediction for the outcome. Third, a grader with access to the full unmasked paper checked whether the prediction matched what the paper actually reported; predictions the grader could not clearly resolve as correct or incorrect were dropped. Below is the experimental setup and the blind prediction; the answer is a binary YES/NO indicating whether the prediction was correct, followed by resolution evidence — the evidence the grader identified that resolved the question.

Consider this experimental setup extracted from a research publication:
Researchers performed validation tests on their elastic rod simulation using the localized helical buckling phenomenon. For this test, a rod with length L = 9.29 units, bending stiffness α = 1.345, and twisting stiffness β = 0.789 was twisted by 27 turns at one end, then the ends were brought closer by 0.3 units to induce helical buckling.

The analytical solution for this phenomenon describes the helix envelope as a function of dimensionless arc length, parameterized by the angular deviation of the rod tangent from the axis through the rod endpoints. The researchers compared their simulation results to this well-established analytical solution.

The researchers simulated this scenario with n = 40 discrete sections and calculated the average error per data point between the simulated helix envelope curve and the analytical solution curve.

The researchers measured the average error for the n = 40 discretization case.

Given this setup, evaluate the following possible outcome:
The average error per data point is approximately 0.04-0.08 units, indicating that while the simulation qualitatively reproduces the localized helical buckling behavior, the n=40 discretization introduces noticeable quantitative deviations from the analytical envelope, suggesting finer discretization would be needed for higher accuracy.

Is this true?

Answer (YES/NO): NO